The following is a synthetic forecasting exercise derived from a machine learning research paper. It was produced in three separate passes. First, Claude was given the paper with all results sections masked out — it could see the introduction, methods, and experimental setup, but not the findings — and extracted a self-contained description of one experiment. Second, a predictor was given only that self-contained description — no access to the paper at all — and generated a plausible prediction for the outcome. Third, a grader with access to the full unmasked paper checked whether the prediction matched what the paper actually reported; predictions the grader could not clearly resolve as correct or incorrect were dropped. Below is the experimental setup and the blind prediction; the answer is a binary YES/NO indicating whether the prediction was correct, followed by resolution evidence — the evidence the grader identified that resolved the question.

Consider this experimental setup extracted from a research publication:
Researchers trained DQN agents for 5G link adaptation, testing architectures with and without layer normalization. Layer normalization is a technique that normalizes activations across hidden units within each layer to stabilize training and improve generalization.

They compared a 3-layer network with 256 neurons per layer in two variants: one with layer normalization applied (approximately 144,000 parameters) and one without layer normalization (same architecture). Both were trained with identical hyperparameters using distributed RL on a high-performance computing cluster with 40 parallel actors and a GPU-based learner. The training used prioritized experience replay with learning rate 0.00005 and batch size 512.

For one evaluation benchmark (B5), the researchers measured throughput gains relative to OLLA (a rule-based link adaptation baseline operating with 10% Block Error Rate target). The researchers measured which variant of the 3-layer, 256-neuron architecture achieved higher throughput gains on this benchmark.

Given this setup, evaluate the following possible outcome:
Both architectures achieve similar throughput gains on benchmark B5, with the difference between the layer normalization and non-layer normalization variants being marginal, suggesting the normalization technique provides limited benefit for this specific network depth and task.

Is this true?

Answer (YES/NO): NO